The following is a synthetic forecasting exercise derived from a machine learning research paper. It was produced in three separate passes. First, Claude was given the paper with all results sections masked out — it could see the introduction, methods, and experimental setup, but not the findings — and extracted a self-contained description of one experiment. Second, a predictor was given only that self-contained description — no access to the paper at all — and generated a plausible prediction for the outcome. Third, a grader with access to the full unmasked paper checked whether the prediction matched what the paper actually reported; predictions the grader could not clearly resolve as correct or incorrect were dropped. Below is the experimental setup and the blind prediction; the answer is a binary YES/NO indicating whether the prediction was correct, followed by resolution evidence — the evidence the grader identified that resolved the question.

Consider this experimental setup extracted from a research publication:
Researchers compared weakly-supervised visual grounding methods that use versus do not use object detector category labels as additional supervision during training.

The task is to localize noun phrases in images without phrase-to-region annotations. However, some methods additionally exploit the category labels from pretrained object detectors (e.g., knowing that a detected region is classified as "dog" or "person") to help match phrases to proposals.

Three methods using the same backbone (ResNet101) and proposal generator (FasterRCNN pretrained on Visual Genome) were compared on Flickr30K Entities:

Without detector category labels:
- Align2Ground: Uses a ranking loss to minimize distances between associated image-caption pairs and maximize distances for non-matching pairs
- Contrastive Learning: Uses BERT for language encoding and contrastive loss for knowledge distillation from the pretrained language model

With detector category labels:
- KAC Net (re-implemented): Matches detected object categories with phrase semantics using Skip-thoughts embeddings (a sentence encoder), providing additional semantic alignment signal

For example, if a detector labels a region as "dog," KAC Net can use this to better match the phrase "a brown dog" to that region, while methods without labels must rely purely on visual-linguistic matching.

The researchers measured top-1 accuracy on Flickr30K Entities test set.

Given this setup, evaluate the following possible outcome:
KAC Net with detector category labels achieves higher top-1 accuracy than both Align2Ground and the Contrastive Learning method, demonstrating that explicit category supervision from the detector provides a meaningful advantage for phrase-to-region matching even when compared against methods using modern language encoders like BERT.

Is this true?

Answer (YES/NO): NO